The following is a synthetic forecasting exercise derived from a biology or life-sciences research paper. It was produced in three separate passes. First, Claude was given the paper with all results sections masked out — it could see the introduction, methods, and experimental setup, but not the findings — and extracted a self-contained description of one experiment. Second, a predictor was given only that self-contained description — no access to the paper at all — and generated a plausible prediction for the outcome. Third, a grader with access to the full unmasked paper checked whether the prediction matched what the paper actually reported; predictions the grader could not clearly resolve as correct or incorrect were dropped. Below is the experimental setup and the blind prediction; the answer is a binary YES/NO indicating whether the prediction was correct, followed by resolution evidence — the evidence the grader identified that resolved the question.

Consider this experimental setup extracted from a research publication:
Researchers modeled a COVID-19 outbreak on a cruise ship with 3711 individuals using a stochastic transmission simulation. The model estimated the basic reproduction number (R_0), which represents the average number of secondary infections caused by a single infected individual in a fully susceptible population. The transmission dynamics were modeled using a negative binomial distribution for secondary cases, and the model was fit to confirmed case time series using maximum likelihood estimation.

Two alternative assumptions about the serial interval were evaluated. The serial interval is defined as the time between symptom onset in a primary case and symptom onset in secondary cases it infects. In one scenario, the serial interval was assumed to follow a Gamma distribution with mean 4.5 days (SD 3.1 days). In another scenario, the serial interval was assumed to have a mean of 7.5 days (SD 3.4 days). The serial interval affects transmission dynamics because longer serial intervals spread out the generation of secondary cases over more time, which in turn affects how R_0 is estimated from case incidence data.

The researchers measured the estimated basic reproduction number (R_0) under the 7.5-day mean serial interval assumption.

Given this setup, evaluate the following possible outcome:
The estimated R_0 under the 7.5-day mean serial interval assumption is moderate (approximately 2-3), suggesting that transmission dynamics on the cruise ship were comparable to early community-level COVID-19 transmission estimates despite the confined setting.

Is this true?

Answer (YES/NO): NO